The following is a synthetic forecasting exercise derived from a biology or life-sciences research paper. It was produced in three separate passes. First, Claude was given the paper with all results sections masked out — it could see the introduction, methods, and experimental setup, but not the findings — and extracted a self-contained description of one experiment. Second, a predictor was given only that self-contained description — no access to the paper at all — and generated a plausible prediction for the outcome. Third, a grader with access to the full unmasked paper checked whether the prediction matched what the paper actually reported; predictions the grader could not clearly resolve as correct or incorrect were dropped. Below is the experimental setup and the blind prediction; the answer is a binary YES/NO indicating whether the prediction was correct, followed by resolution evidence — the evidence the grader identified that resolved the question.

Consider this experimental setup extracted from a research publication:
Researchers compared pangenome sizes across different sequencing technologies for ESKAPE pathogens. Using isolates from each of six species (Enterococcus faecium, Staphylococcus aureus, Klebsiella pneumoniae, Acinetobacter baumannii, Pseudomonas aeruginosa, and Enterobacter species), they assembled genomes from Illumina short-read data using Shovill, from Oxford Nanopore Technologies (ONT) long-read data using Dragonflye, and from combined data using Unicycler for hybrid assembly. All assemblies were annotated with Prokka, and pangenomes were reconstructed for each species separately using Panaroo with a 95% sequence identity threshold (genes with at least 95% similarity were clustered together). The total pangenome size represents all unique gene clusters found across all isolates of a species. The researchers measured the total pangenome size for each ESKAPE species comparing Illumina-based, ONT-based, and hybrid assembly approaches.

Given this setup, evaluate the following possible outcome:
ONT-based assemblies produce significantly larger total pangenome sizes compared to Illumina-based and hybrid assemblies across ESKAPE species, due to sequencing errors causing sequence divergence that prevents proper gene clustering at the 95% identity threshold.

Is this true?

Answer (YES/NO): NO